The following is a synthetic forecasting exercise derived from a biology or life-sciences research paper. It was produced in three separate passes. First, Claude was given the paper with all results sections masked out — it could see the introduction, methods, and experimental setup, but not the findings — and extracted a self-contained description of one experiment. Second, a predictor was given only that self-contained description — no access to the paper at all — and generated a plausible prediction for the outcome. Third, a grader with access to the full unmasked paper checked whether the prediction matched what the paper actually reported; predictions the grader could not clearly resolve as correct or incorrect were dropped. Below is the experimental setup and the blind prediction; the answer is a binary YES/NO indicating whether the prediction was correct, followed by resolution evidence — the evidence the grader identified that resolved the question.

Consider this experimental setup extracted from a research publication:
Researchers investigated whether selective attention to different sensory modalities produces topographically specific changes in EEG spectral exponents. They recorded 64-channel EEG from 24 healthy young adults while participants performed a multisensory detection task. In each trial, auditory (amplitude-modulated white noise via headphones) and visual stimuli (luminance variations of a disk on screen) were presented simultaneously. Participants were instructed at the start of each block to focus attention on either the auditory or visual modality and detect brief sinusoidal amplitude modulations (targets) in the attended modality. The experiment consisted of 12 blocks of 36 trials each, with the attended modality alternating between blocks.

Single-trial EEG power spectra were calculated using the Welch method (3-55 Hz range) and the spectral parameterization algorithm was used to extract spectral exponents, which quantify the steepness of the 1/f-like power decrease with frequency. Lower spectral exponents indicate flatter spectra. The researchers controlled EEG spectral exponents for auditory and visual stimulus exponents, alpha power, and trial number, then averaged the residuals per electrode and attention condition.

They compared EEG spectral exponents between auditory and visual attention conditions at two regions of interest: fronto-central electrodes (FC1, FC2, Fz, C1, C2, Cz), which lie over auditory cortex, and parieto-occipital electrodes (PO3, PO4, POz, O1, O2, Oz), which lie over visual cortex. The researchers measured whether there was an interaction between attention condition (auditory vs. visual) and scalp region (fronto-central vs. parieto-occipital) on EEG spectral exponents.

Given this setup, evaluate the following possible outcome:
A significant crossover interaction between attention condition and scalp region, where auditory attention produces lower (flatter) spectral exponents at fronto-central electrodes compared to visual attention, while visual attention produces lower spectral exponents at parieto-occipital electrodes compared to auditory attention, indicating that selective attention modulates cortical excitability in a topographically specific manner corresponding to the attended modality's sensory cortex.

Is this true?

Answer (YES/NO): YES